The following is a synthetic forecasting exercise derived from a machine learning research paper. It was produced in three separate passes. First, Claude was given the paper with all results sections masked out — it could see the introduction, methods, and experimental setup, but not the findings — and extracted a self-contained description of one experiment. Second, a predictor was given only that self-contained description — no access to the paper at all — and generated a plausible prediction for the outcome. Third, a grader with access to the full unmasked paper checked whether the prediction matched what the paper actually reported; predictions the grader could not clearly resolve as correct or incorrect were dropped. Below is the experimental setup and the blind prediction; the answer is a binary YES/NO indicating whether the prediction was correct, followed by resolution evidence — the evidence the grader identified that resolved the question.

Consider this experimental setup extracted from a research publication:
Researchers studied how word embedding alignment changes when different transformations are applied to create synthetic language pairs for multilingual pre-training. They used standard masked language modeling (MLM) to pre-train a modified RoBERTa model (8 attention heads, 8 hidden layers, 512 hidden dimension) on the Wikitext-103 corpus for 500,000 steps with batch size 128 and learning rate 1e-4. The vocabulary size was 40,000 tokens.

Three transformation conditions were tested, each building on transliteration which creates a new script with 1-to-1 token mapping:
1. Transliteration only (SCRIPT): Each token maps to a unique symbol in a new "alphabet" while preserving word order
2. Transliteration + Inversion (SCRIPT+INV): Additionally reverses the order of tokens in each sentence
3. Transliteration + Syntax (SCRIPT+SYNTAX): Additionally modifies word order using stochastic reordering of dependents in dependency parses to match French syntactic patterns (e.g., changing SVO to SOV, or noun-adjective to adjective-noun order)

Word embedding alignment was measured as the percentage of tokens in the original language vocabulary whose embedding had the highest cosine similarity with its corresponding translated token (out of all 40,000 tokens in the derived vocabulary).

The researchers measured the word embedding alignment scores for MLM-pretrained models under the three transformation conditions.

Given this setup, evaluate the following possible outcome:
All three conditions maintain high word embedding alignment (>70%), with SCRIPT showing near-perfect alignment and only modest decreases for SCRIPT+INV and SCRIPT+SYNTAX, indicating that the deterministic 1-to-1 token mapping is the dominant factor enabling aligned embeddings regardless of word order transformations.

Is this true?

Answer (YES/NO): NO